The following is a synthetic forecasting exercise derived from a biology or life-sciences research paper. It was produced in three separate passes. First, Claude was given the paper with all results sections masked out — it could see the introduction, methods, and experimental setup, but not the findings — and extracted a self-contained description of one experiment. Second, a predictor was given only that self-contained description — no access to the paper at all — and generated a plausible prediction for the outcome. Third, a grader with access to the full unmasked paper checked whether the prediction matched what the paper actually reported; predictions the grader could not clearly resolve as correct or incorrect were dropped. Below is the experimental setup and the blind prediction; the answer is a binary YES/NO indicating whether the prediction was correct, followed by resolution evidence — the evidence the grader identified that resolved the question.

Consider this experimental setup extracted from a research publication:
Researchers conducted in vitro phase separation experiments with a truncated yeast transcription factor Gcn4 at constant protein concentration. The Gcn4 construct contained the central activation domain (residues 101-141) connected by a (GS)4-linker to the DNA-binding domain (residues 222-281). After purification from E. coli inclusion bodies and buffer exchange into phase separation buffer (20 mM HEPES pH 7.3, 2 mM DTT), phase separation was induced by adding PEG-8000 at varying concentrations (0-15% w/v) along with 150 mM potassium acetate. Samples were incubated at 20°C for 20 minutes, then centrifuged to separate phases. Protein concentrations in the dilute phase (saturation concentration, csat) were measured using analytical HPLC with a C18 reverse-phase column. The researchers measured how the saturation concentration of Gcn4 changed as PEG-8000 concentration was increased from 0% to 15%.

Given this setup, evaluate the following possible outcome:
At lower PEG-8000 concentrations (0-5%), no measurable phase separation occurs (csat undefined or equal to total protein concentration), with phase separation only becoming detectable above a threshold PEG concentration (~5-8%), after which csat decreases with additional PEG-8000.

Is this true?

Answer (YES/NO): NO